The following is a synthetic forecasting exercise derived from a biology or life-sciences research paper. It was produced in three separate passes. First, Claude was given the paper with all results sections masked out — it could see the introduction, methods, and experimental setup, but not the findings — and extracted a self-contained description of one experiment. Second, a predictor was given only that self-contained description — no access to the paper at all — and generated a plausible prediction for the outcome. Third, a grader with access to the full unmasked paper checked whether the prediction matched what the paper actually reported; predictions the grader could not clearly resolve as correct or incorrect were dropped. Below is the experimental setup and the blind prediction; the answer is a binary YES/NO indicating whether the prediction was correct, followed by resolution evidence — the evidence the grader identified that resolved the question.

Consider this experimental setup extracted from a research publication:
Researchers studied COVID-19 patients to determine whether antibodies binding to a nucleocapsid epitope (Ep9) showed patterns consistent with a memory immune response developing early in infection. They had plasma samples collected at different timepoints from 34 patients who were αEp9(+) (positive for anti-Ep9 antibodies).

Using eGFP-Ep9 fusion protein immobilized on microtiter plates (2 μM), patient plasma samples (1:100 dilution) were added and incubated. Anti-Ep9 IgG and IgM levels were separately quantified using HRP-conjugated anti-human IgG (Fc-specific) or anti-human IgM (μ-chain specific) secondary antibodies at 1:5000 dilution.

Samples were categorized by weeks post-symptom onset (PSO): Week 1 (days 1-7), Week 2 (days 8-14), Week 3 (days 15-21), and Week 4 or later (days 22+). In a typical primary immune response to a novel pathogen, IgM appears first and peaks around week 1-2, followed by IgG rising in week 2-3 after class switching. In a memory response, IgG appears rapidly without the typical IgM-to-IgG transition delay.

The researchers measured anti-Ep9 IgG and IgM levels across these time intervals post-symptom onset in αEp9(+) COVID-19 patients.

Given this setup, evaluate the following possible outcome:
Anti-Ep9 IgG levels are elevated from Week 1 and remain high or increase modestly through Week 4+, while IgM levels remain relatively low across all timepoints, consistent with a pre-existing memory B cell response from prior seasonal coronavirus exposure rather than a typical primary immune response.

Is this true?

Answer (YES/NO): NO